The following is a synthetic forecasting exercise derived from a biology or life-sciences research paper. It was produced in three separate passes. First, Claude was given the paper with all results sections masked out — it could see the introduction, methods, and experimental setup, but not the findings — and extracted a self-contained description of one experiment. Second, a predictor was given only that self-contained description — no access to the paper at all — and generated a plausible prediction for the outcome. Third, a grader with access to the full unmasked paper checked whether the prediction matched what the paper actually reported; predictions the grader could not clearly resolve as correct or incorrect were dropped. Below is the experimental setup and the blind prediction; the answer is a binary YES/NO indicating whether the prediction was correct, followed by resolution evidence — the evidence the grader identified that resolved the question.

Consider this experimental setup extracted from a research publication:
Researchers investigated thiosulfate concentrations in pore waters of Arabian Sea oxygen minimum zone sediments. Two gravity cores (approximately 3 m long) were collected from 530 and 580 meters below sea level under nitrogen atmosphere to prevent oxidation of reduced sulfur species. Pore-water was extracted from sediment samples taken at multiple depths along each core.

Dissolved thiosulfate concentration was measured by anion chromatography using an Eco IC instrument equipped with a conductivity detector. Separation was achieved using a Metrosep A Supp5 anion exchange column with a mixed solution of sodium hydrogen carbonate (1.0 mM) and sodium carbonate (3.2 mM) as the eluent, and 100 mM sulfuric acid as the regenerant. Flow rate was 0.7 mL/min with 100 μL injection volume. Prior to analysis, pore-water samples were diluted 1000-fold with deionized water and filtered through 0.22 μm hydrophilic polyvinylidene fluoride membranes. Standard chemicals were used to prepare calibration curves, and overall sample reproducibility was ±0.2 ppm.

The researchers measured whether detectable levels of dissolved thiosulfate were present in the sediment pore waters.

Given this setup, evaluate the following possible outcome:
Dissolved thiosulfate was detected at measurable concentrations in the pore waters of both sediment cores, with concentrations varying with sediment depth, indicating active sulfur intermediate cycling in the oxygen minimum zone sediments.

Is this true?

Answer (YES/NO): YES